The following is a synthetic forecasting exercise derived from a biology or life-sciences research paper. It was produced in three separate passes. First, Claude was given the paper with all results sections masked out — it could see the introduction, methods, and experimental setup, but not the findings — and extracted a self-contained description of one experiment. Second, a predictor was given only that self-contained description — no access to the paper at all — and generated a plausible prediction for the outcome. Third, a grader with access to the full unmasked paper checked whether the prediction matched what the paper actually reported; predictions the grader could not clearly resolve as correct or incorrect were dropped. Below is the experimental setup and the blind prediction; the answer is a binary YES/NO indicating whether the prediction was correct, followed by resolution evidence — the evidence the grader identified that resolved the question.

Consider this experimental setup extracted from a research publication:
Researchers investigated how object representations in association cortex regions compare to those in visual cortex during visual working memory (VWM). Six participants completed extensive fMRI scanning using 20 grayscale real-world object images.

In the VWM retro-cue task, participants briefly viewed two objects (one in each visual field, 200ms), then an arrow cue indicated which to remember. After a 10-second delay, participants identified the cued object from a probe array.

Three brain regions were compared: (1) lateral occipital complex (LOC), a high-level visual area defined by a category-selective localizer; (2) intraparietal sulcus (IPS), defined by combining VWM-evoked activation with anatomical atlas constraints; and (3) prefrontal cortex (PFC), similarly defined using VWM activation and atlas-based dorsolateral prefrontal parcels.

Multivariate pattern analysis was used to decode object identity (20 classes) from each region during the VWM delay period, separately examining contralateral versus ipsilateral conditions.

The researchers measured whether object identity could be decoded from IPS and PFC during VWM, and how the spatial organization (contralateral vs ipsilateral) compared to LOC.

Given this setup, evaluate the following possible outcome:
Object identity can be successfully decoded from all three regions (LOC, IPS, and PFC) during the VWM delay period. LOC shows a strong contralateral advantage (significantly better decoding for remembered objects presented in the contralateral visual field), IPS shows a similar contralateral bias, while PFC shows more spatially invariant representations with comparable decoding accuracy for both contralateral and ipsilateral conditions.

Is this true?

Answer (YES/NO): NO